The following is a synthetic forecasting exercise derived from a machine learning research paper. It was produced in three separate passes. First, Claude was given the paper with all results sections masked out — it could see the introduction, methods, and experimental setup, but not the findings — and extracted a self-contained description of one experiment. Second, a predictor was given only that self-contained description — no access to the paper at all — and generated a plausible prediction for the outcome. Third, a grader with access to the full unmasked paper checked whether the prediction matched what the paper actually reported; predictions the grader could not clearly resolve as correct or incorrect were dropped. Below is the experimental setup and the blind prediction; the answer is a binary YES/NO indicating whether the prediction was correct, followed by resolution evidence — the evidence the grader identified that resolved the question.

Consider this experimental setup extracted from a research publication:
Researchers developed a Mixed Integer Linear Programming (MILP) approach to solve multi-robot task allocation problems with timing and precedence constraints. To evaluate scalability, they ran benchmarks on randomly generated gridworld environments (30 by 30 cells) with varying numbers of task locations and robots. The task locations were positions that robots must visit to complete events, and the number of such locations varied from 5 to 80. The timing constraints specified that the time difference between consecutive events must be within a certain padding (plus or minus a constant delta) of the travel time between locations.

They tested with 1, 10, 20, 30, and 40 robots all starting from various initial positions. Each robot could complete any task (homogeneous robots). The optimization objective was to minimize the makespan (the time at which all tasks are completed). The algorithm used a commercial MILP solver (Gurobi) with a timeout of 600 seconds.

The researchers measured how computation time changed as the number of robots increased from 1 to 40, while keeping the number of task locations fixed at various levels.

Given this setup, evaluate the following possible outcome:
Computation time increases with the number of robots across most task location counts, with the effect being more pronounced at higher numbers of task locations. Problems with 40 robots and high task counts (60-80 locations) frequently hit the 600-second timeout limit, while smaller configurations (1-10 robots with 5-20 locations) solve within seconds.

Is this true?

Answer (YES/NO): NO